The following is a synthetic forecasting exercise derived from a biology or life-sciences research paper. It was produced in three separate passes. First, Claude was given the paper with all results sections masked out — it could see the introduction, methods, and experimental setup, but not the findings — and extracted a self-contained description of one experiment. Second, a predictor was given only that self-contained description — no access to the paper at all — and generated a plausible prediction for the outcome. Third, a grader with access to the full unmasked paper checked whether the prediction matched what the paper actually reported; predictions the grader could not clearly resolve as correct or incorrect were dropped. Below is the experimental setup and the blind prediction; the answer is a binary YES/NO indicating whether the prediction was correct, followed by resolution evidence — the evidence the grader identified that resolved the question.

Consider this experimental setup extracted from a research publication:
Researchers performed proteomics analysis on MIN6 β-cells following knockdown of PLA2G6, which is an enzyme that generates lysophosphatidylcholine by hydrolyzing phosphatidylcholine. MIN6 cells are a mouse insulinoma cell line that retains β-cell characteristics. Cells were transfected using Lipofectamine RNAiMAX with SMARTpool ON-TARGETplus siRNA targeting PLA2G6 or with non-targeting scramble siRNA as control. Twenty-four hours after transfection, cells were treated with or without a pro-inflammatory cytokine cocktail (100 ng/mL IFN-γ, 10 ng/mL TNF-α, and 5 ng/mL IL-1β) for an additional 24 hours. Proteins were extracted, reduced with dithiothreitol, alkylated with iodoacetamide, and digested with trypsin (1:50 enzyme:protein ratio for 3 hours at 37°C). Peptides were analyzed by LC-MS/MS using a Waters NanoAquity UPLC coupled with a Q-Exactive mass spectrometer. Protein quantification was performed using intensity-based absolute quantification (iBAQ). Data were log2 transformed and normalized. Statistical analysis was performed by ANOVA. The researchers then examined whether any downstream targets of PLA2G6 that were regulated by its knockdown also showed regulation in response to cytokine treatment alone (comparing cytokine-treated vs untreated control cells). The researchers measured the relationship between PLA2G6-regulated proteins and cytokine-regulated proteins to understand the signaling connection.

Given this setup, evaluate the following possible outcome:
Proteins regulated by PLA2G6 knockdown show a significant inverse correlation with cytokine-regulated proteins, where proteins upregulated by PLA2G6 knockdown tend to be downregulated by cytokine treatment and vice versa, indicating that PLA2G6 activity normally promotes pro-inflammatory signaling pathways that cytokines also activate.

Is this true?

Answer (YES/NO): NO